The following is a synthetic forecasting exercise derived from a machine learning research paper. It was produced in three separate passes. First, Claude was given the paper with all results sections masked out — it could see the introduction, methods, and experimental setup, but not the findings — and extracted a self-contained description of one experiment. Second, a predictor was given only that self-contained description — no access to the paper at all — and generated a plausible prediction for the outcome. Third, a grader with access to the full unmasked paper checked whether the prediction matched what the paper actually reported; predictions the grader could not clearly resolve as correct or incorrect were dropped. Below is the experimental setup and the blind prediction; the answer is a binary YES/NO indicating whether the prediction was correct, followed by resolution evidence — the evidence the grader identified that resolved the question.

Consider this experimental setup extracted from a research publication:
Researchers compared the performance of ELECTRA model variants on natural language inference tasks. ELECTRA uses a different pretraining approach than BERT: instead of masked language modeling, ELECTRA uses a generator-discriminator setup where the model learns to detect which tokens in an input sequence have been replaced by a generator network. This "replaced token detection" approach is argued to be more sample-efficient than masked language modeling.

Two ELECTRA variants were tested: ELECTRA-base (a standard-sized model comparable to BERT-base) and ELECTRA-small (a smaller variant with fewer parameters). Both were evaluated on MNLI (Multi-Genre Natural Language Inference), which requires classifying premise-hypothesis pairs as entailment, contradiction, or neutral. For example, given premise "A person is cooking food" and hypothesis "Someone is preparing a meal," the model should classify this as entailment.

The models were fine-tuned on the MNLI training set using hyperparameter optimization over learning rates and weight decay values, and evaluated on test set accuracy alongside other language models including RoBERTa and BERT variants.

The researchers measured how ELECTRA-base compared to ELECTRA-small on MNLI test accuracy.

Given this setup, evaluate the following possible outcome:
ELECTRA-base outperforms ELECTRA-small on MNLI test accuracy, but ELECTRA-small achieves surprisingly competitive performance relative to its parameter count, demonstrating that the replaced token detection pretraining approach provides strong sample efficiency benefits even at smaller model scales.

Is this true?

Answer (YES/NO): NO